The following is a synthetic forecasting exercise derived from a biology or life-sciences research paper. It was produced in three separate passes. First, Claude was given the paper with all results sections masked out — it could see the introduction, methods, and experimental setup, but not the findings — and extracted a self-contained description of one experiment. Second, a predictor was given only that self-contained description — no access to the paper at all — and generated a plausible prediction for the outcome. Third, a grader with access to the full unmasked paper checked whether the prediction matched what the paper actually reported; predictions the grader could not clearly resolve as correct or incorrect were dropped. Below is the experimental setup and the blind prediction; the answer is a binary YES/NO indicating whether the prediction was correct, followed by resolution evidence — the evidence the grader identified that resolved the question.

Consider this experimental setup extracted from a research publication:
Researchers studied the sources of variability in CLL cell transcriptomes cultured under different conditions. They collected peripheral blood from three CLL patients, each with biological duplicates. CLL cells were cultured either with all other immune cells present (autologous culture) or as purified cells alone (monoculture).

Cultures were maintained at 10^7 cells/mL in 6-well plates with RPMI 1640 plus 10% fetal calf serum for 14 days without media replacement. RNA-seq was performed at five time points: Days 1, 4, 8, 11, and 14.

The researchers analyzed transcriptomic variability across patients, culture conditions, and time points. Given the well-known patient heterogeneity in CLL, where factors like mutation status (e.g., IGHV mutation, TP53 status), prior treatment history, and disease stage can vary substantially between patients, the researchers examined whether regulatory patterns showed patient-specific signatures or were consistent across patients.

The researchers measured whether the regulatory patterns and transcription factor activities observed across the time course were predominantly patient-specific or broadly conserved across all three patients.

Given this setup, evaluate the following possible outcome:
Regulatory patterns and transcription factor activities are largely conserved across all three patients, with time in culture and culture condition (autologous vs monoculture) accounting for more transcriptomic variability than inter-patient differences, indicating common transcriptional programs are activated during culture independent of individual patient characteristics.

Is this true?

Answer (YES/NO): NO